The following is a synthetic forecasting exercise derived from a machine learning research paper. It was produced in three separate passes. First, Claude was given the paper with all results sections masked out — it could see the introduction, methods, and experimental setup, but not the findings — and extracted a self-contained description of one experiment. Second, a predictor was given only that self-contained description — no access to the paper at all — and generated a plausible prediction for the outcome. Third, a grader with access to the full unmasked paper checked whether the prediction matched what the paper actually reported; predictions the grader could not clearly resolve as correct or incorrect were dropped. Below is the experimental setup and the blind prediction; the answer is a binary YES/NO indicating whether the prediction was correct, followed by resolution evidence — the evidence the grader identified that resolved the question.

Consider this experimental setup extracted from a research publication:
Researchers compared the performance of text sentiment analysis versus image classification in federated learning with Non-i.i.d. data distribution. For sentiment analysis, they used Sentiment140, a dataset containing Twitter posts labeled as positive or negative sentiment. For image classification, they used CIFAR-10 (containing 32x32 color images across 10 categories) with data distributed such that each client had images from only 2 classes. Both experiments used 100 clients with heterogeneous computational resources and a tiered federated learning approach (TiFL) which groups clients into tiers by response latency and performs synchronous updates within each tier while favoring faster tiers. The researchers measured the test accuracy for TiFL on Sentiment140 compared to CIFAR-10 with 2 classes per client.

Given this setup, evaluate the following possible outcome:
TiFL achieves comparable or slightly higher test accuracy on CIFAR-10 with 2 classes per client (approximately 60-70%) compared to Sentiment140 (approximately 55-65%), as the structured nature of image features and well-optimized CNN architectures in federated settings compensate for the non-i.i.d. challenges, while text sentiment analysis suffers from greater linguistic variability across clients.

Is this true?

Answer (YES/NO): NO